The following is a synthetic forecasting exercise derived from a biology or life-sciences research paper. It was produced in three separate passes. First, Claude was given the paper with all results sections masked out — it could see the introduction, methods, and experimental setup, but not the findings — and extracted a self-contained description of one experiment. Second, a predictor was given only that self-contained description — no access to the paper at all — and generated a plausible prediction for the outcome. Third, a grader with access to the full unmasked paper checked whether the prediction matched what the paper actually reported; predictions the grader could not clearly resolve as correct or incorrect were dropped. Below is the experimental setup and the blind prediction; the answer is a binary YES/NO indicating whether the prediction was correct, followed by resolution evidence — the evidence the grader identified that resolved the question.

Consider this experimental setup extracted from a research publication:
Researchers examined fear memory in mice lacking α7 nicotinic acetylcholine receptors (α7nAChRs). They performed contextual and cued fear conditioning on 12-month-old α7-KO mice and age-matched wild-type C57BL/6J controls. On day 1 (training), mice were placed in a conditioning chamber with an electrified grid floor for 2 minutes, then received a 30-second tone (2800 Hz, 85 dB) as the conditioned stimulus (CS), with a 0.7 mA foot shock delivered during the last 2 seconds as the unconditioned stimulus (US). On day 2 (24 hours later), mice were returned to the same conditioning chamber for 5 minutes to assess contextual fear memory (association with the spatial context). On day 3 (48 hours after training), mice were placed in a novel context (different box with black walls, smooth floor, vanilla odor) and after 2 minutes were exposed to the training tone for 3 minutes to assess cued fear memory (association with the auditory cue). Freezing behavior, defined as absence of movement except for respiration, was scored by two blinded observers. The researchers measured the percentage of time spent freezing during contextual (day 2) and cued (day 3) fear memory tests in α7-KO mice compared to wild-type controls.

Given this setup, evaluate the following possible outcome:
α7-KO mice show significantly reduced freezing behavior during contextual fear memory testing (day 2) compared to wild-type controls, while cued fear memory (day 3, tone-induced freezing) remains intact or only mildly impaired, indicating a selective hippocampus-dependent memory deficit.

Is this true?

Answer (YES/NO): YES